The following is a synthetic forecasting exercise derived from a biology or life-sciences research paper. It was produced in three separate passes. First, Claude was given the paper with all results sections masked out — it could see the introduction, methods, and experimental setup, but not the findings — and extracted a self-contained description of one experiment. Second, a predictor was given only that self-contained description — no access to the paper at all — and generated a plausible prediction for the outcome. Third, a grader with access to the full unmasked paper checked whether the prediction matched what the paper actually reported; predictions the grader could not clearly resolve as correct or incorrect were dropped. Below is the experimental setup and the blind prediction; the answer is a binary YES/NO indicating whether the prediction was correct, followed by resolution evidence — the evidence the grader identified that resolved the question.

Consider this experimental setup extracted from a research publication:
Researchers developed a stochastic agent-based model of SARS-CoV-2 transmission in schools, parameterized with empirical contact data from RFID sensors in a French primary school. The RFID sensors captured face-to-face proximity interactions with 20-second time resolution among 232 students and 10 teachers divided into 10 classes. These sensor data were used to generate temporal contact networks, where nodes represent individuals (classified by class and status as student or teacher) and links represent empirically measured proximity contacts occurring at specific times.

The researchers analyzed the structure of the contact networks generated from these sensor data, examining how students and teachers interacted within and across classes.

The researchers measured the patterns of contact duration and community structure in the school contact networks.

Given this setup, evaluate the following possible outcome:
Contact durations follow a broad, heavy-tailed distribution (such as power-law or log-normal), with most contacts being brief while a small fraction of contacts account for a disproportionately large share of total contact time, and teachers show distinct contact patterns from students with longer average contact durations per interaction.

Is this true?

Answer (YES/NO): NO